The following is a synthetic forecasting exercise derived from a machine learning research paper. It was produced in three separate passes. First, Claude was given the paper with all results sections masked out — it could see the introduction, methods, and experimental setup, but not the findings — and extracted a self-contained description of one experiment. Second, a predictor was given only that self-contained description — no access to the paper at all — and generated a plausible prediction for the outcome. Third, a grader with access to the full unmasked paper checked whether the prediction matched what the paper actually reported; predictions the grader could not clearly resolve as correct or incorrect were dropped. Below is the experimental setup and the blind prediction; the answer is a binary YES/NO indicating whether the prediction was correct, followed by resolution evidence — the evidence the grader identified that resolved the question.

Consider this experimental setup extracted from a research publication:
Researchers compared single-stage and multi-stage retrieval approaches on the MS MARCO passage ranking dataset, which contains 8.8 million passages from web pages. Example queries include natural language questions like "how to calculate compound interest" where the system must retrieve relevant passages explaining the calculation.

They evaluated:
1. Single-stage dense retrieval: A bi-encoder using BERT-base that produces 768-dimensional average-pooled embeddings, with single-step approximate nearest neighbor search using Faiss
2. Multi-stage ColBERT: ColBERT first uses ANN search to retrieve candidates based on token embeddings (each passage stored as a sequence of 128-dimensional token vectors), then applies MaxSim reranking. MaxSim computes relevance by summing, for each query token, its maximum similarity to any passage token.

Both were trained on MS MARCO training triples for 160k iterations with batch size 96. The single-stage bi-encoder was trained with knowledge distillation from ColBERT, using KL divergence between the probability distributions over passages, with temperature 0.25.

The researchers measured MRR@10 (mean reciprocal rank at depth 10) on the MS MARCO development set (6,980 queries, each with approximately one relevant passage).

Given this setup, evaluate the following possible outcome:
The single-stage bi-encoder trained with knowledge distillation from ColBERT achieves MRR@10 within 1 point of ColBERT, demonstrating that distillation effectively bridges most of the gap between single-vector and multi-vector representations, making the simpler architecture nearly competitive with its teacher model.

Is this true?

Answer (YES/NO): NO